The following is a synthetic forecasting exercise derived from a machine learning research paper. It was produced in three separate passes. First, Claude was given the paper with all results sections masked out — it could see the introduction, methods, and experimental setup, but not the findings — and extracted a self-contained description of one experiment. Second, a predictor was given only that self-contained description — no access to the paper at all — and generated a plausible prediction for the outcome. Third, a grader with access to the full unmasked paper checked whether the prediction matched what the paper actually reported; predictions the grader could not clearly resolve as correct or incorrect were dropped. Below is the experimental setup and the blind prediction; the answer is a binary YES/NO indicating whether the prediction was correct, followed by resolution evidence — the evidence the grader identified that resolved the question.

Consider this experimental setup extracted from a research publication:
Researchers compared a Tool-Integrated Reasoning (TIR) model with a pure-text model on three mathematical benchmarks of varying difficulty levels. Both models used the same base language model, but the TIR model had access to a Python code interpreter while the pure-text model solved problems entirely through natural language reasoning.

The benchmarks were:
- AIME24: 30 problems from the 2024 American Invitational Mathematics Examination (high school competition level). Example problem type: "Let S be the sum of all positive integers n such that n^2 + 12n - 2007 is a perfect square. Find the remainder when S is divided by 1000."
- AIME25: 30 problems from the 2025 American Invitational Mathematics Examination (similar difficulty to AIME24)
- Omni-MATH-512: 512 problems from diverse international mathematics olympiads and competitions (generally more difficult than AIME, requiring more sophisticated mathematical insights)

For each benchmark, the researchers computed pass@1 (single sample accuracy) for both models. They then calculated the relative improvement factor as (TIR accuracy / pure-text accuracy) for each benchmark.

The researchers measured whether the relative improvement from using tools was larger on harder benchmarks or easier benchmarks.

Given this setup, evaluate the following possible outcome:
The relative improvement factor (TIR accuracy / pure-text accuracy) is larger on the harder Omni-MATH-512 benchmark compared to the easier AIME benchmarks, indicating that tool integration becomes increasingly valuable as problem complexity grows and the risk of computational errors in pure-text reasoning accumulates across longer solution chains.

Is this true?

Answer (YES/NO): YES